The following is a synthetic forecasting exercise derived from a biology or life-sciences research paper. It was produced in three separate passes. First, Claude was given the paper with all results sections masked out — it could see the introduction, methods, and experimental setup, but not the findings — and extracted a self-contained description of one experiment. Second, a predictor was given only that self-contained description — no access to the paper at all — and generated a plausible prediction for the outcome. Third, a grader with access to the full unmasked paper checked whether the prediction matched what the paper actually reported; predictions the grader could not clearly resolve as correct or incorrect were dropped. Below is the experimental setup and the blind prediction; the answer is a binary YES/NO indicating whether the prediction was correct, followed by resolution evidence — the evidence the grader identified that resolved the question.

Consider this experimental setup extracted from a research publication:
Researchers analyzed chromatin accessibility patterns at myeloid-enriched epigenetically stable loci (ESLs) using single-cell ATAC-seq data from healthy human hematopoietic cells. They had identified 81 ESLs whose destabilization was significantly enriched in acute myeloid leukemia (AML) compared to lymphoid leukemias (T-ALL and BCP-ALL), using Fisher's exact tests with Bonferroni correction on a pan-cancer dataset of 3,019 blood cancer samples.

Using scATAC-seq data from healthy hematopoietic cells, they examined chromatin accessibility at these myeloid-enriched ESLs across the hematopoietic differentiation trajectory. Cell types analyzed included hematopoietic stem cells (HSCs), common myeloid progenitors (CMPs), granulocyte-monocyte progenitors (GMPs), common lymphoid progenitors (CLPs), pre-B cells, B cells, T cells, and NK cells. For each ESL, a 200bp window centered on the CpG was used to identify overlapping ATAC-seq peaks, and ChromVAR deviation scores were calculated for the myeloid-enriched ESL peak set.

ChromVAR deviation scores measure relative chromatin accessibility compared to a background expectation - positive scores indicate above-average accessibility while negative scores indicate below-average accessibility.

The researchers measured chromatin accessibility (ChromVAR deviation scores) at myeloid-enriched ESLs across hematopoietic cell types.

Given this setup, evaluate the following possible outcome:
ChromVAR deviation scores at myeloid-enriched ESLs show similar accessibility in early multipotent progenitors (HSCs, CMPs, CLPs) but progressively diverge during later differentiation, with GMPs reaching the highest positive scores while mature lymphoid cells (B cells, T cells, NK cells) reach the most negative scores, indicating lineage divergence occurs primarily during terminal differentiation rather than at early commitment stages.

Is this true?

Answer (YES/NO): NO